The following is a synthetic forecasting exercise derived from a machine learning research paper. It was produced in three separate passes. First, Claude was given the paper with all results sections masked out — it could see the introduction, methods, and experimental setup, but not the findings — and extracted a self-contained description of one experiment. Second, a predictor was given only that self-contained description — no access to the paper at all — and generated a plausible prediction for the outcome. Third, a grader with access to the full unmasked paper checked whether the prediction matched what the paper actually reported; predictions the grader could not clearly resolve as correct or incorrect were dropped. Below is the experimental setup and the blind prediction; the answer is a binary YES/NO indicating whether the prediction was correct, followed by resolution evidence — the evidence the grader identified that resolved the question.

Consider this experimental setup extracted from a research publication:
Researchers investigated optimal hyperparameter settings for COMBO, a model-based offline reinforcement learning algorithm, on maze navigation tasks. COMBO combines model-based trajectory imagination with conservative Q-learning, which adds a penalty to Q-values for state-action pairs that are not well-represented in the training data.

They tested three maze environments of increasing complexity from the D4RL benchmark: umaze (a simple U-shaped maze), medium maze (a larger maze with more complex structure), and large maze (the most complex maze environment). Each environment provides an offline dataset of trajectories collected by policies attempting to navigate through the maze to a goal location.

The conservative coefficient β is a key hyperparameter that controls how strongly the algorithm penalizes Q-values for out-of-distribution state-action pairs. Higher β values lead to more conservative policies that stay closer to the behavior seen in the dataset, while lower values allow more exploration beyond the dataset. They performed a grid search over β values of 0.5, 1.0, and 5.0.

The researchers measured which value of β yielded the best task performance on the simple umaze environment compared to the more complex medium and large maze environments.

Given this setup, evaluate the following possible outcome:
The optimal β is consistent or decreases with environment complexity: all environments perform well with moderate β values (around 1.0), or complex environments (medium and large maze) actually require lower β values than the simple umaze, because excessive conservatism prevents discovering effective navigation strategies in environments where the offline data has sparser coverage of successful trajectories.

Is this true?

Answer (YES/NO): YES